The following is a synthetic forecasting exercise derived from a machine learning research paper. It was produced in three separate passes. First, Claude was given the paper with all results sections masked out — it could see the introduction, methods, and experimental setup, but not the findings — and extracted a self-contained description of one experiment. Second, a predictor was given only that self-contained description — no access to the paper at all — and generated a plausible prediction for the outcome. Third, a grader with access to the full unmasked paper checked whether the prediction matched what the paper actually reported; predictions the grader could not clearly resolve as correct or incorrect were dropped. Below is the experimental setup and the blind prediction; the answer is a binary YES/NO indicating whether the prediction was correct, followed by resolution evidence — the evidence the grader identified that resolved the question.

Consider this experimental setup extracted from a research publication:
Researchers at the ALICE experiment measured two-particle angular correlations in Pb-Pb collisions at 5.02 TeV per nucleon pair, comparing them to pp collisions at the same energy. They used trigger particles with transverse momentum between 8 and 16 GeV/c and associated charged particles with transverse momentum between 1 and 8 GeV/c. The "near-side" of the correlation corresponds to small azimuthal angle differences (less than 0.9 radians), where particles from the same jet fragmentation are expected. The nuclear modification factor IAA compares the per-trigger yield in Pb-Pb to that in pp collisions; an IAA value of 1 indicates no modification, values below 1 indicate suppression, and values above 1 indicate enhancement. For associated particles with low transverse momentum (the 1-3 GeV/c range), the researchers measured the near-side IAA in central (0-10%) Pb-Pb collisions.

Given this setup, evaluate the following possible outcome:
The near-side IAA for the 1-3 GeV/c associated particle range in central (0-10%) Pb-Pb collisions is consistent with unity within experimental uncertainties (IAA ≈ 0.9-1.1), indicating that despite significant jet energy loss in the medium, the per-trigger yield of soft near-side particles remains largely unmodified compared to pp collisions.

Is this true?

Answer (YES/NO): NO